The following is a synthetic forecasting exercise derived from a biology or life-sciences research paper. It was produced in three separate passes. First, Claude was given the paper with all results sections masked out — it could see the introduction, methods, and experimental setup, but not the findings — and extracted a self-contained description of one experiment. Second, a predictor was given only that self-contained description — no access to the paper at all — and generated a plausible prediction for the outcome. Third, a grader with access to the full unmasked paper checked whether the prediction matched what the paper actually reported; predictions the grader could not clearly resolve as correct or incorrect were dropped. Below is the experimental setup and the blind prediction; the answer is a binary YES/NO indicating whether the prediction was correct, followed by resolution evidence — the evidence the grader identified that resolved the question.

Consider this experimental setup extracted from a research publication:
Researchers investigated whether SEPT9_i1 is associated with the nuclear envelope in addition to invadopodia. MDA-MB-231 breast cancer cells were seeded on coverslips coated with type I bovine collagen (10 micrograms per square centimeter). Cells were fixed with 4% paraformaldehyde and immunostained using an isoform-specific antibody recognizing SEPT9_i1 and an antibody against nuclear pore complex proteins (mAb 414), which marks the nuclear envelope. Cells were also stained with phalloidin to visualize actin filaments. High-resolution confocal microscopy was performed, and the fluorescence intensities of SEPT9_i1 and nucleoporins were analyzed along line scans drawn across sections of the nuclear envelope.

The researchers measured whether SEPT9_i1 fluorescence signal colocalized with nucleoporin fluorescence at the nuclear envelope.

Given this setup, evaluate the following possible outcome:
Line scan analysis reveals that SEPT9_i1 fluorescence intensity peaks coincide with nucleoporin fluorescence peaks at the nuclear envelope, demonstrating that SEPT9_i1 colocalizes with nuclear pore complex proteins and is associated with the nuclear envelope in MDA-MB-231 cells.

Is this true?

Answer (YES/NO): NO